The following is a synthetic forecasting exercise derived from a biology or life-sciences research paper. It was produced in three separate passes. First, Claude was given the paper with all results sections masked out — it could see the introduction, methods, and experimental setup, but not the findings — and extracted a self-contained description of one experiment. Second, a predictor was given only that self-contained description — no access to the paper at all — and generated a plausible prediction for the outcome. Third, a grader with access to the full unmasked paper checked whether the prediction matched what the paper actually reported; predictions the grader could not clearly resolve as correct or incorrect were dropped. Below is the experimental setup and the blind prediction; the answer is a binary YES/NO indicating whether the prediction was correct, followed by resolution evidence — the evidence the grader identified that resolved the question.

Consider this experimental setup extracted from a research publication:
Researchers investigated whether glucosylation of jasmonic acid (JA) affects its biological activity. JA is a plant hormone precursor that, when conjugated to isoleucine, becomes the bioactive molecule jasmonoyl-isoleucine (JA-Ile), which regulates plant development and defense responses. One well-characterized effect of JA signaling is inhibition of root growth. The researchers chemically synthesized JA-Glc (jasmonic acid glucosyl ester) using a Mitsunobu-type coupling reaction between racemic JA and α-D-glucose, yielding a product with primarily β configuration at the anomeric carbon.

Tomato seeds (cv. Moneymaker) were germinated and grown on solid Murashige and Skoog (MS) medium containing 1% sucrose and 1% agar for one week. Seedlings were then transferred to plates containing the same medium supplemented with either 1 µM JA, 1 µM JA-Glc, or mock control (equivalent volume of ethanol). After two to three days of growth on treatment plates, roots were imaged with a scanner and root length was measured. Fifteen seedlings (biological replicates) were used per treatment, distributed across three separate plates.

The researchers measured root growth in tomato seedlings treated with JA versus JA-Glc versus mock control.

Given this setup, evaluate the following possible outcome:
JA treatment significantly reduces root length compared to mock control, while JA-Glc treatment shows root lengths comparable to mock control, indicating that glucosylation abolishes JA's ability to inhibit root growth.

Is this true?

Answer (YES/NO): NO